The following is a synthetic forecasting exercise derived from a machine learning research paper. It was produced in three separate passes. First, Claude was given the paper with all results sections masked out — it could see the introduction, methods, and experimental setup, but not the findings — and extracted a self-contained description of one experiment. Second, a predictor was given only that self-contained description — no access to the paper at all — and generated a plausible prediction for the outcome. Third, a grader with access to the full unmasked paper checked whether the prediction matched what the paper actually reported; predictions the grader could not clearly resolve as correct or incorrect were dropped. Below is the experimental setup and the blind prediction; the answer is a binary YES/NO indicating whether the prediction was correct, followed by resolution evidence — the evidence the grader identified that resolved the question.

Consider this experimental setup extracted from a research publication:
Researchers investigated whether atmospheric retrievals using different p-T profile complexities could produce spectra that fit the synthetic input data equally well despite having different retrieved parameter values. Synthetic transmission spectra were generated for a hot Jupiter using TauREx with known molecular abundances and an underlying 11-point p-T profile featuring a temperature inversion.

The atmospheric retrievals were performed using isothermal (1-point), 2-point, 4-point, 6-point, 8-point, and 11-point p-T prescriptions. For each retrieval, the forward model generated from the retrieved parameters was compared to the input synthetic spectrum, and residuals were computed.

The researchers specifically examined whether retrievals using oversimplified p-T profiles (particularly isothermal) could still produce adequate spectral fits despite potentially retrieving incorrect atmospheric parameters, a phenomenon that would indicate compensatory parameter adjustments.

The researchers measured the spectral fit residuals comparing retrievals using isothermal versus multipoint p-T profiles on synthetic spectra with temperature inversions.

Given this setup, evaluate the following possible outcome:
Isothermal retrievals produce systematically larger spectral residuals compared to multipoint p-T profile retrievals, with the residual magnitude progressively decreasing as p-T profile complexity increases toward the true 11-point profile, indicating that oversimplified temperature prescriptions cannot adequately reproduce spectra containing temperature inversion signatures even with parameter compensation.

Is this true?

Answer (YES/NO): NO